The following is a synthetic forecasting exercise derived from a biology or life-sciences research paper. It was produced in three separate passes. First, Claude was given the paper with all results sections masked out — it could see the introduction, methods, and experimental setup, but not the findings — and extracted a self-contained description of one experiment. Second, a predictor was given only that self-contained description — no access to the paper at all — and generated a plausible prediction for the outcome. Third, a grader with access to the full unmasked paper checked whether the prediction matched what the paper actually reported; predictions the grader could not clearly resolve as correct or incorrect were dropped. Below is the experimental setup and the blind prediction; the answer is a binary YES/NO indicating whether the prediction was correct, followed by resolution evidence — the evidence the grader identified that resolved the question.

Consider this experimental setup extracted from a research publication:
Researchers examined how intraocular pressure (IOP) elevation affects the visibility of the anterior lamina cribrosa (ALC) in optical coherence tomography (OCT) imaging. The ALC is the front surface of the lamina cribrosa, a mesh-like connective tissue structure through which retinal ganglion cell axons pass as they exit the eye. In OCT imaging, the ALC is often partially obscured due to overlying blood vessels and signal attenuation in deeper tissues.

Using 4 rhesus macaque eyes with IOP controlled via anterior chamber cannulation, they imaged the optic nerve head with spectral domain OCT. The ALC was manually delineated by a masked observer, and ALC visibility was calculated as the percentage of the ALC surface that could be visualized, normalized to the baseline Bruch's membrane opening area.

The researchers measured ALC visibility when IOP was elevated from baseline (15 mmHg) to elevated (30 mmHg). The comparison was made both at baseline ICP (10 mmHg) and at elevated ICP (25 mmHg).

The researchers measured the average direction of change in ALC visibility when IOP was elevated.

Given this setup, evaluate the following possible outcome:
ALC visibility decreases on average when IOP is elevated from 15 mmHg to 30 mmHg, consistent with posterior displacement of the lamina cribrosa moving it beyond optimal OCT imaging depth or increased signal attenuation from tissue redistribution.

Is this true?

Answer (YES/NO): NO